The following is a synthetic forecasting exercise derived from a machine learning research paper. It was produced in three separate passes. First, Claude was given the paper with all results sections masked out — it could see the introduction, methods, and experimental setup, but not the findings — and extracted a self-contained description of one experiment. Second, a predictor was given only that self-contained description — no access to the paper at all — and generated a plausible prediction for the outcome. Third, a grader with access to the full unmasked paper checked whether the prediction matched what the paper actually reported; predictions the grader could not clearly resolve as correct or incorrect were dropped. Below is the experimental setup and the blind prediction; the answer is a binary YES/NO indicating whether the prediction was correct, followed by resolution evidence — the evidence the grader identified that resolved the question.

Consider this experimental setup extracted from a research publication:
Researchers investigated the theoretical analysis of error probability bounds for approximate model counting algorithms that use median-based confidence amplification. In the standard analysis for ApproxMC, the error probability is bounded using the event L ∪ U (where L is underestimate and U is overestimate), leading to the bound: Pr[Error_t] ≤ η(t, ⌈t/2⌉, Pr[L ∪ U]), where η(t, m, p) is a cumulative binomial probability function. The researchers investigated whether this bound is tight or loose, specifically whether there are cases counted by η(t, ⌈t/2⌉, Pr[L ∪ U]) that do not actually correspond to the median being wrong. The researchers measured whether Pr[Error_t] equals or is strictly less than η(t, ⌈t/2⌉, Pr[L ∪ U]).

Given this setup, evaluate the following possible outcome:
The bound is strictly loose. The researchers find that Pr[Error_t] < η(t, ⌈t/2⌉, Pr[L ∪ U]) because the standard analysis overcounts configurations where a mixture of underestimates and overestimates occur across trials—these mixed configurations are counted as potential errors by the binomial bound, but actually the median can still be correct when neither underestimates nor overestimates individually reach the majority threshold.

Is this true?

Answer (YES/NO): YES